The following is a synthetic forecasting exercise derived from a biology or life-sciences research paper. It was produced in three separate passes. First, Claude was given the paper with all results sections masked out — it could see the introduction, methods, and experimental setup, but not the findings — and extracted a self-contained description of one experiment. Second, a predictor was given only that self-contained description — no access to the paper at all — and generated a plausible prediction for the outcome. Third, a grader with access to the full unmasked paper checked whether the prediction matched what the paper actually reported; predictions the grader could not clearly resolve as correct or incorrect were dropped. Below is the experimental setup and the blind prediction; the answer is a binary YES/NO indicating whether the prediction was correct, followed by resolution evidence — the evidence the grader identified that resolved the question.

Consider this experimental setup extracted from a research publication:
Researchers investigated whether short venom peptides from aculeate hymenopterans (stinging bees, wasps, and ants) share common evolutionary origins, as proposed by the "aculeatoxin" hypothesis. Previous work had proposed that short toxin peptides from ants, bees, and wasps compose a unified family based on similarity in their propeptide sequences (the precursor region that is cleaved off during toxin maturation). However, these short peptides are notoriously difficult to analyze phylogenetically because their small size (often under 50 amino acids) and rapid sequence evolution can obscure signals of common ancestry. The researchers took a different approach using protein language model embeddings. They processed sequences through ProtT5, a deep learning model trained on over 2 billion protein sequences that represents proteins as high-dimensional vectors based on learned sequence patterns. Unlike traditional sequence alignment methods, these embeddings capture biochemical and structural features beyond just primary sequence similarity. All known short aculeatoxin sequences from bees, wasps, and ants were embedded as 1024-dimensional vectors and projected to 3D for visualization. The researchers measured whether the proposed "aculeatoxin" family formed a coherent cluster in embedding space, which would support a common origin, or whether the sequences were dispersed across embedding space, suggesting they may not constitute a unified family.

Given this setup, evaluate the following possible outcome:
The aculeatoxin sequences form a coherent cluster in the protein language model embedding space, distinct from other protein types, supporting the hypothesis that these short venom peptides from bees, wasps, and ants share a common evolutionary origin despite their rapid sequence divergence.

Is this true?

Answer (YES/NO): NO